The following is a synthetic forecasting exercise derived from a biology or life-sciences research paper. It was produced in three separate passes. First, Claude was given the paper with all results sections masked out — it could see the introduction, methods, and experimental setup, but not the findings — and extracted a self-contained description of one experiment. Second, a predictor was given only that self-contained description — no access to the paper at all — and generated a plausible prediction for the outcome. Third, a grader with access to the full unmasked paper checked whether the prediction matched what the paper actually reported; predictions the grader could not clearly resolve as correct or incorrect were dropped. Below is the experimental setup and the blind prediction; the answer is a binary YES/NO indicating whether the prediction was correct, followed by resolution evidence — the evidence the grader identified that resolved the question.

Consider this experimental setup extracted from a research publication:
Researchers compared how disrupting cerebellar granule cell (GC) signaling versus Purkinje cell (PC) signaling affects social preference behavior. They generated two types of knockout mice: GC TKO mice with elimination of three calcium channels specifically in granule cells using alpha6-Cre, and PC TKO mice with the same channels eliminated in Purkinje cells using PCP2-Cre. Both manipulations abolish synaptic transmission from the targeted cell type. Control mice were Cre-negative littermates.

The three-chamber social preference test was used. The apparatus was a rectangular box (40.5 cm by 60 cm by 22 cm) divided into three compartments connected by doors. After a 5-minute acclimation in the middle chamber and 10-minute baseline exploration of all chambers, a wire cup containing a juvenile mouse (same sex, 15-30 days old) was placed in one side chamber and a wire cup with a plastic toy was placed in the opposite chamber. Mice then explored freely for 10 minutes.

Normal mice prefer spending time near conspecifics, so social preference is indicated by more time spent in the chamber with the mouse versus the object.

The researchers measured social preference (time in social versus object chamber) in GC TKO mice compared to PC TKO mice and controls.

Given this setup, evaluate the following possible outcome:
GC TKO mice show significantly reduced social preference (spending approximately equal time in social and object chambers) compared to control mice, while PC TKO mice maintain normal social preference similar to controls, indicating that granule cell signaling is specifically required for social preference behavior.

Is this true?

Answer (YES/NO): NO